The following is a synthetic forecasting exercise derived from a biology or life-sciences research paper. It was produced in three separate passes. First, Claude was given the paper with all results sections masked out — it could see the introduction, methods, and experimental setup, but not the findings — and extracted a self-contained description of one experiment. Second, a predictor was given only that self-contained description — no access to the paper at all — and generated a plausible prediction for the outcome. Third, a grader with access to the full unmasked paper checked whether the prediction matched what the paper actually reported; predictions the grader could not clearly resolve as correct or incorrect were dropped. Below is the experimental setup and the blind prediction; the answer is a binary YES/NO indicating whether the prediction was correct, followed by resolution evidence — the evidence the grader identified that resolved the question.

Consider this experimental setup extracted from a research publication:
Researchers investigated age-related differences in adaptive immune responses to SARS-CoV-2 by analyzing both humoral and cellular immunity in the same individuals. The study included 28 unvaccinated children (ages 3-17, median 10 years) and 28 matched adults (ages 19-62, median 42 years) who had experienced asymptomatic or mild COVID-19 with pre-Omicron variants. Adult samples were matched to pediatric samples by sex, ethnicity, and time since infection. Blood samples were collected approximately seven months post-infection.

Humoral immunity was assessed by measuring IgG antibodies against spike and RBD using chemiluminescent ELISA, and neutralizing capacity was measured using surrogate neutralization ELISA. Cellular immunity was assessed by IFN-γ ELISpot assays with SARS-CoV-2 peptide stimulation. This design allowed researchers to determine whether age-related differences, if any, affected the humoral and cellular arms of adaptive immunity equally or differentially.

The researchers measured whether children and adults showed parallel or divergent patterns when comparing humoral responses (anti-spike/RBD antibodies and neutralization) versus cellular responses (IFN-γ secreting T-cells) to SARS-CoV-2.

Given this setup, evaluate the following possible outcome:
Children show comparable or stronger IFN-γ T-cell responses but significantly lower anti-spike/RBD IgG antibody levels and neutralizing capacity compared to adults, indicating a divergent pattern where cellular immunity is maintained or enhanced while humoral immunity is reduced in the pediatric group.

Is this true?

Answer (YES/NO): NO